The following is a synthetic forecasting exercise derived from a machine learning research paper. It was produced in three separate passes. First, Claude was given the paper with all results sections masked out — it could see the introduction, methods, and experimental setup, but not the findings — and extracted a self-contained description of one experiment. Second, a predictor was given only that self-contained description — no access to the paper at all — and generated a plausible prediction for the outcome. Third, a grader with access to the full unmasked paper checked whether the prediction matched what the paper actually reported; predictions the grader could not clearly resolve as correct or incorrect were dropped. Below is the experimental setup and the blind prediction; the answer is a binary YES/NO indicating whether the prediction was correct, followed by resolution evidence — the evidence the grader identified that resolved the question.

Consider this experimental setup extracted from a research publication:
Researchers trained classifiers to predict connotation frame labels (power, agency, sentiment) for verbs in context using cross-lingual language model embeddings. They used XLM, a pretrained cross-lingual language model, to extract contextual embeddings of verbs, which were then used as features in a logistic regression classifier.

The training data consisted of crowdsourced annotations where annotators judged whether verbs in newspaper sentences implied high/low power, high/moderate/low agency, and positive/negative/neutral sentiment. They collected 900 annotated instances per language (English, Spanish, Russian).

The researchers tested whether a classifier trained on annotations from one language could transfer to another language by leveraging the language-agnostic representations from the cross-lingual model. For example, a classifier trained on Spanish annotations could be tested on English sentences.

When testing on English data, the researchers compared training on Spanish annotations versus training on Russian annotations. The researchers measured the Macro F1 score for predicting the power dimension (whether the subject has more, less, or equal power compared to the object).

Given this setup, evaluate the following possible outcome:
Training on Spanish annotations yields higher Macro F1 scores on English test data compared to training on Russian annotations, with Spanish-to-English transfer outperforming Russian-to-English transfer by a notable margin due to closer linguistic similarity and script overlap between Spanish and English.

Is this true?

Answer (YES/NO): NO